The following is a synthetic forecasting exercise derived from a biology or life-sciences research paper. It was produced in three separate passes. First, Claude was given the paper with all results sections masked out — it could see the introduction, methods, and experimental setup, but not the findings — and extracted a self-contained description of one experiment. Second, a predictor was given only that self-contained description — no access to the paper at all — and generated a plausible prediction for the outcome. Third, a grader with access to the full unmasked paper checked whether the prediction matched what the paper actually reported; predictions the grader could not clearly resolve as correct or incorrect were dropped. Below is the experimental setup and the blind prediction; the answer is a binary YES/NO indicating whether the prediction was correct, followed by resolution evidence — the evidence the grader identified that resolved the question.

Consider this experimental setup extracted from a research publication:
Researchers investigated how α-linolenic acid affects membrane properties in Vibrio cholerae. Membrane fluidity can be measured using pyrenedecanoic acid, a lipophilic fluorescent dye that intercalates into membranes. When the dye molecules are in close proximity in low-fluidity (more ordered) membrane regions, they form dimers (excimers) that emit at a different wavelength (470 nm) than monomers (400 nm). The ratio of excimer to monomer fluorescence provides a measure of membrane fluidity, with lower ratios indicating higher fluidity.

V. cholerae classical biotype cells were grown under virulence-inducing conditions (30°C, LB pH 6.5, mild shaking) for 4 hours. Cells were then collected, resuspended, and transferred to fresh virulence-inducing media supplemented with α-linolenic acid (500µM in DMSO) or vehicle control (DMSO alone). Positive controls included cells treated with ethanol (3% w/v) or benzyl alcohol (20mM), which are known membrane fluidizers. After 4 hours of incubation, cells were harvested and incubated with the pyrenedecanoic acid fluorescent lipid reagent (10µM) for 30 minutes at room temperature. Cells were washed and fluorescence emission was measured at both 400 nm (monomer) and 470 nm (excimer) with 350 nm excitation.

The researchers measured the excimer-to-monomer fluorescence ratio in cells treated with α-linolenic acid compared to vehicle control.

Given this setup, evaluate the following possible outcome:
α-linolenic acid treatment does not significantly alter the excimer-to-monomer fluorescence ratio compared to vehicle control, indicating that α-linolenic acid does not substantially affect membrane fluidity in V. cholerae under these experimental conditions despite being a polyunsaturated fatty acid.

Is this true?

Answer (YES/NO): NO